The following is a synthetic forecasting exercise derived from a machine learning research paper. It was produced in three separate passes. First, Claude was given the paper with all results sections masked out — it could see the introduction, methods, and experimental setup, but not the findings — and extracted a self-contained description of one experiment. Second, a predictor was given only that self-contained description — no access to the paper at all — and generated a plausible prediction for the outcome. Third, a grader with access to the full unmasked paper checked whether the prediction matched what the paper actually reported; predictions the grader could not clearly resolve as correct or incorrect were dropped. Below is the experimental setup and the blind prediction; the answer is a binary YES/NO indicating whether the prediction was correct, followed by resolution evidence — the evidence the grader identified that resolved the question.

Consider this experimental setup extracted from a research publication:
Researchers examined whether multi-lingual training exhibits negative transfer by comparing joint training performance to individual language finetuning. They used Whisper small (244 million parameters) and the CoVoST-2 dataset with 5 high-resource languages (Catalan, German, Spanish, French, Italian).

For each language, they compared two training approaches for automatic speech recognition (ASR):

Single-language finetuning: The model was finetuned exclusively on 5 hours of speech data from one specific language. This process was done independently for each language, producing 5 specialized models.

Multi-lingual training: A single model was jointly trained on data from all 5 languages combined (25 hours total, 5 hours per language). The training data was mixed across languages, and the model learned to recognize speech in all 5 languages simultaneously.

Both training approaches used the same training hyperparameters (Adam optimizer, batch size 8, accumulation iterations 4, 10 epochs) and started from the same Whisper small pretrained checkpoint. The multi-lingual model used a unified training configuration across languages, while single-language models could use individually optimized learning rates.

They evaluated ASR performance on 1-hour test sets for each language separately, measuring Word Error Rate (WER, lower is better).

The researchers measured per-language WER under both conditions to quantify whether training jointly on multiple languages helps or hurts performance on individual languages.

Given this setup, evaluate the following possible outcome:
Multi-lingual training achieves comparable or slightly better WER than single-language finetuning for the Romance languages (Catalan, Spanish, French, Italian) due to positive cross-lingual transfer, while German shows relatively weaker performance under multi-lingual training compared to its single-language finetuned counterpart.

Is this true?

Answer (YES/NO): NO